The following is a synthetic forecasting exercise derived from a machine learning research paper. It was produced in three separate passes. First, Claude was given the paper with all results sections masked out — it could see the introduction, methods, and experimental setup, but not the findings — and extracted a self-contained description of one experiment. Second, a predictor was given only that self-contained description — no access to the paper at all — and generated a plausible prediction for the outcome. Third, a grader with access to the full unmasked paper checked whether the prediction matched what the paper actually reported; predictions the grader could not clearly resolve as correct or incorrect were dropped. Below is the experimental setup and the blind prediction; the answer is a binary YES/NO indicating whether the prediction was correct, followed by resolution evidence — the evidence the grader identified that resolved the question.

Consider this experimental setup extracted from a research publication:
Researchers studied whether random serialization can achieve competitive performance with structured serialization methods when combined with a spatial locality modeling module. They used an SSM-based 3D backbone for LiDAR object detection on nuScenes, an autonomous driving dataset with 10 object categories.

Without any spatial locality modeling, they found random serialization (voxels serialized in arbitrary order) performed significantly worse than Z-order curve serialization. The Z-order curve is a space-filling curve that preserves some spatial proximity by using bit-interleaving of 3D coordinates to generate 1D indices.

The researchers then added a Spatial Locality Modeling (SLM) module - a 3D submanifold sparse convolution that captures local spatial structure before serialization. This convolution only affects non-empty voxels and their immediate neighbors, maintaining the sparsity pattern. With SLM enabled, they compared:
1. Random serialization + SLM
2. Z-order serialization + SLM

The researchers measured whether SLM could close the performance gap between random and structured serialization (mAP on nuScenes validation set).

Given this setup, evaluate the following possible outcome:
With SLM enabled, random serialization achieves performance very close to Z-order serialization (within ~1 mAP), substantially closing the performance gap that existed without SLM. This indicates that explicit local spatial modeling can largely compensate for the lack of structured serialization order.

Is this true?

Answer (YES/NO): YES